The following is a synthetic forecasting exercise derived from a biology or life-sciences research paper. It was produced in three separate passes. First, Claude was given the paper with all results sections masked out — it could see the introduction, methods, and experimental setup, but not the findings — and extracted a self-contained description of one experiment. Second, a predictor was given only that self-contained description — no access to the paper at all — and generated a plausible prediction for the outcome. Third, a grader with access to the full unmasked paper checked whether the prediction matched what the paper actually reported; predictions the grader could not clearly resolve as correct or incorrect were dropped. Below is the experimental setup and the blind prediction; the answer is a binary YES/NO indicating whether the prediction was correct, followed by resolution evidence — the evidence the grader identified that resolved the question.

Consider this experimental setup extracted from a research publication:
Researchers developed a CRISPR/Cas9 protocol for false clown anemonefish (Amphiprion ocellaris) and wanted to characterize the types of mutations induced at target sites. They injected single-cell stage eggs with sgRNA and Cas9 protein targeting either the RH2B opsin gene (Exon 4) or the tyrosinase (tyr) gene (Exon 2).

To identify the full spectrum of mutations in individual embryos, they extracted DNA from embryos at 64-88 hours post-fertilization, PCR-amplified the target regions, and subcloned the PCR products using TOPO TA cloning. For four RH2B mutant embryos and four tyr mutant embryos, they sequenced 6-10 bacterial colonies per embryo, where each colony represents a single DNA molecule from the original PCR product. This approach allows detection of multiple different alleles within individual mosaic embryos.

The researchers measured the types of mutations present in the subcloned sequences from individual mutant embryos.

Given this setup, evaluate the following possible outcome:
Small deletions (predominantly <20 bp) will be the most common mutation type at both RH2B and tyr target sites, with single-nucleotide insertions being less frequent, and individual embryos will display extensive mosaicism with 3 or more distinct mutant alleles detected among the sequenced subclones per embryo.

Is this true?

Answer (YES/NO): NO